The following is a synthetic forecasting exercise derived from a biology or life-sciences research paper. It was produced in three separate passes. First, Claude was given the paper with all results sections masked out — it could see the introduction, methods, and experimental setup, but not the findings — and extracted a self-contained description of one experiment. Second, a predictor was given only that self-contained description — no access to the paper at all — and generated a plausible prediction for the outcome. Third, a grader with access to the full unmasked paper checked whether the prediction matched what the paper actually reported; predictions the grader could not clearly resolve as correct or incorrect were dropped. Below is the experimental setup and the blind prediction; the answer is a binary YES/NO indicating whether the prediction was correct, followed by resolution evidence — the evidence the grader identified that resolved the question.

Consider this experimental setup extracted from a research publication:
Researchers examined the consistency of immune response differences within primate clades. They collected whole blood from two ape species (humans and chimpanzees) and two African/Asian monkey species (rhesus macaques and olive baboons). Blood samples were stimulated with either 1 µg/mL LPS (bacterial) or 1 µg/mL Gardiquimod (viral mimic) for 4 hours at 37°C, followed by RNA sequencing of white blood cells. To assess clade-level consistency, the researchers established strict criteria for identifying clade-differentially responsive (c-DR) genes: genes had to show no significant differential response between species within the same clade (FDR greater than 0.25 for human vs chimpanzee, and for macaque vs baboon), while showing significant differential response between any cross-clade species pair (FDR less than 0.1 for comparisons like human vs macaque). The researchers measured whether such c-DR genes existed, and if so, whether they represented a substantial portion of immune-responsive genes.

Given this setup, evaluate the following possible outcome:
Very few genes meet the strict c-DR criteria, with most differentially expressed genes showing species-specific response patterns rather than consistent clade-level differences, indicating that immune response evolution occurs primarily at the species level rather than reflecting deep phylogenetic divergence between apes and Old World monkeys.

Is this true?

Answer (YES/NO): NO